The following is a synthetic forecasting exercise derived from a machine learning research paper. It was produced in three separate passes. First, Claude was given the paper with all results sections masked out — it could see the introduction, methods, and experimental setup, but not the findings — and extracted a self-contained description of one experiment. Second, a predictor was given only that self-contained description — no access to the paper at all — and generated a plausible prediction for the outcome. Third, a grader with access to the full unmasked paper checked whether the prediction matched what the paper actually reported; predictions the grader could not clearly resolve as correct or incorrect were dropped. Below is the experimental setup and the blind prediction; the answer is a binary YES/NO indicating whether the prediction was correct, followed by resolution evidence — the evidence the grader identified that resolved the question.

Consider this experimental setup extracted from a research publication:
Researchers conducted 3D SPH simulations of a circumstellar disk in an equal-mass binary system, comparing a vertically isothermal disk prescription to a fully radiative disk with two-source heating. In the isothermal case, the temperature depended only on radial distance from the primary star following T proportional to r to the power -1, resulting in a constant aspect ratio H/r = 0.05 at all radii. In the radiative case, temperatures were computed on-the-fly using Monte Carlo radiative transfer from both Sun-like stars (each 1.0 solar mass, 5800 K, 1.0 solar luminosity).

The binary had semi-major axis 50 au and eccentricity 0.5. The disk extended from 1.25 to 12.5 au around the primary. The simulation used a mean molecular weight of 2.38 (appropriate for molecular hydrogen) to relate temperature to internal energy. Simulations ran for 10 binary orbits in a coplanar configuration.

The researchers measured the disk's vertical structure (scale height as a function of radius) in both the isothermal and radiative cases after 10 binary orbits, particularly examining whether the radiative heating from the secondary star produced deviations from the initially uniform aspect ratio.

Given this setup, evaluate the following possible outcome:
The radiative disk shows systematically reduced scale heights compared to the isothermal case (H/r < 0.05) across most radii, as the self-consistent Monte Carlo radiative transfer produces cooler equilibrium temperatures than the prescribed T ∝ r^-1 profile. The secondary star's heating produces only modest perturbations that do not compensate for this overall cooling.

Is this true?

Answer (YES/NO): YES